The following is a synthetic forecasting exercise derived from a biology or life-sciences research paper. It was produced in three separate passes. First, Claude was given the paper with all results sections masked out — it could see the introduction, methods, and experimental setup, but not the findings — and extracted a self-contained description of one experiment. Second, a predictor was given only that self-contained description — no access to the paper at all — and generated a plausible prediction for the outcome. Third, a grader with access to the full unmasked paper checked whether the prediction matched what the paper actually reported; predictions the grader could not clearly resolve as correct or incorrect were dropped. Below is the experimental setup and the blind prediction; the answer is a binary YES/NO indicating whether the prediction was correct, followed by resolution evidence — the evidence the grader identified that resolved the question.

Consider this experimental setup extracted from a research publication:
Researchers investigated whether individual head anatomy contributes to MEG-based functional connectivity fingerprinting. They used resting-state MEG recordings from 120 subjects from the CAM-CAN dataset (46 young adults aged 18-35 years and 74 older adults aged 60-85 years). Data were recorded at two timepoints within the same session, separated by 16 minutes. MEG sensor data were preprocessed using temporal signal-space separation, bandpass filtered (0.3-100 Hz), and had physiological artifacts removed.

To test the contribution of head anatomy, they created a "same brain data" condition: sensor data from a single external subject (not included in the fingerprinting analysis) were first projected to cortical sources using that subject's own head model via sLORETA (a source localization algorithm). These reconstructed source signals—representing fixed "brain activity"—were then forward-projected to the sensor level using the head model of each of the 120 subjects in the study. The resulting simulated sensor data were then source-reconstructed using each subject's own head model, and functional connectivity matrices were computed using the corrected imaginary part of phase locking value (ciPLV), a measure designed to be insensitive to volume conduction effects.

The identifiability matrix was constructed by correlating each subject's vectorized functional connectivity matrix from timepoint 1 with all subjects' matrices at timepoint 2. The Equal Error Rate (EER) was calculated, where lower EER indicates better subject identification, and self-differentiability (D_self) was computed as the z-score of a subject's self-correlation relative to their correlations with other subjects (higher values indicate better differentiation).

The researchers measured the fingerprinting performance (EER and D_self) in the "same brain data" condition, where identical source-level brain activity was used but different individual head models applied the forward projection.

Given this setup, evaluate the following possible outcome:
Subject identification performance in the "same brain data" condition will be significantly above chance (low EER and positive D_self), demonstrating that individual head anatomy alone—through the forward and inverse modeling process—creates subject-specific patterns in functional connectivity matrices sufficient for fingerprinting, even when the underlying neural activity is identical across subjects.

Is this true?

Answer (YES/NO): YES